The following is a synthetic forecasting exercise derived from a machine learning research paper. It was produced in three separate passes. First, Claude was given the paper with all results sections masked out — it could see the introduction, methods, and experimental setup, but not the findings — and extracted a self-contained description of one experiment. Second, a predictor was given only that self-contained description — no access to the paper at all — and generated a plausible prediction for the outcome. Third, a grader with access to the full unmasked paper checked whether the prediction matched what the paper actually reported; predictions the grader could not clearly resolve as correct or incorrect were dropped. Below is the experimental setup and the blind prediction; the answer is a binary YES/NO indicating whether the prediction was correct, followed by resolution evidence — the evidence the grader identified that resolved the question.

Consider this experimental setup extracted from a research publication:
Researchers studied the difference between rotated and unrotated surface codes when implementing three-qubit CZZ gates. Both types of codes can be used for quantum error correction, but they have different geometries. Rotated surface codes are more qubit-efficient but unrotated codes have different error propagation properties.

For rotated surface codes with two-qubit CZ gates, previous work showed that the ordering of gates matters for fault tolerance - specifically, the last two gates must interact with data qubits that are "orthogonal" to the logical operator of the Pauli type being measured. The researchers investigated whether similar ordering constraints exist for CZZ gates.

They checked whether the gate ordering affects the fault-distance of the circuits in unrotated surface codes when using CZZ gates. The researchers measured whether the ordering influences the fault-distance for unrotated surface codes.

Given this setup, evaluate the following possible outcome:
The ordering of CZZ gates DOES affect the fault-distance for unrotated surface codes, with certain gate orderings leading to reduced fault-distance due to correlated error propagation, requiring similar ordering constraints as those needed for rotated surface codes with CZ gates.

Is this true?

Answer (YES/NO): NO